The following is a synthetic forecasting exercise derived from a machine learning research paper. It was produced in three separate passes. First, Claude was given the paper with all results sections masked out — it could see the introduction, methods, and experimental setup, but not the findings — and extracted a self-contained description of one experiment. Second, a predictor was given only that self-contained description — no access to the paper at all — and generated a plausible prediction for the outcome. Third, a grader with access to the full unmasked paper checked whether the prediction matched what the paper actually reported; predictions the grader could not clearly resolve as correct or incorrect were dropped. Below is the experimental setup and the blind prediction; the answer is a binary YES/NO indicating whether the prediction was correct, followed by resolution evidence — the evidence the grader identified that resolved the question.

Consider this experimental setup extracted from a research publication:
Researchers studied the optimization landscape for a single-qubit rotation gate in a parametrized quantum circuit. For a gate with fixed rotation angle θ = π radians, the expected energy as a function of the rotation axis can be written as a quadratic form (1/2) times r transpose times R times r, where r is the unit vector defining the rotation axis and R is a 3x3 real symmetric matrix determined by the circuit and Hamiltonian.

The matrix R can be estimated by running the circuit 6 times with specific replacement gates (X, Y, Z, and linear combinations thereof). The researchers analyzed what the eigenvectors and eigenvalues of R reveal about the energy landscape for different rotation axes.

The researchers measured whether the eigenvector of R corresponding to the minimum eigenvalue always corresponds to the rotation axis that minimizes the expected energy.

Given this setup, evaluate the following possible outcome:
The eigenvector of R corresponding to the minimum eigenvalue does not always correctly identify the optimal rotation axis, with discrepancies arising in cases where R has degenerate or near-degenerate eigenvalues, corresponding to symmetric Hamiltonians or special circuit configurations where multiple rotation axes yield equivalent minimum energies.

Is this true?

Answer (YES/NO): NO